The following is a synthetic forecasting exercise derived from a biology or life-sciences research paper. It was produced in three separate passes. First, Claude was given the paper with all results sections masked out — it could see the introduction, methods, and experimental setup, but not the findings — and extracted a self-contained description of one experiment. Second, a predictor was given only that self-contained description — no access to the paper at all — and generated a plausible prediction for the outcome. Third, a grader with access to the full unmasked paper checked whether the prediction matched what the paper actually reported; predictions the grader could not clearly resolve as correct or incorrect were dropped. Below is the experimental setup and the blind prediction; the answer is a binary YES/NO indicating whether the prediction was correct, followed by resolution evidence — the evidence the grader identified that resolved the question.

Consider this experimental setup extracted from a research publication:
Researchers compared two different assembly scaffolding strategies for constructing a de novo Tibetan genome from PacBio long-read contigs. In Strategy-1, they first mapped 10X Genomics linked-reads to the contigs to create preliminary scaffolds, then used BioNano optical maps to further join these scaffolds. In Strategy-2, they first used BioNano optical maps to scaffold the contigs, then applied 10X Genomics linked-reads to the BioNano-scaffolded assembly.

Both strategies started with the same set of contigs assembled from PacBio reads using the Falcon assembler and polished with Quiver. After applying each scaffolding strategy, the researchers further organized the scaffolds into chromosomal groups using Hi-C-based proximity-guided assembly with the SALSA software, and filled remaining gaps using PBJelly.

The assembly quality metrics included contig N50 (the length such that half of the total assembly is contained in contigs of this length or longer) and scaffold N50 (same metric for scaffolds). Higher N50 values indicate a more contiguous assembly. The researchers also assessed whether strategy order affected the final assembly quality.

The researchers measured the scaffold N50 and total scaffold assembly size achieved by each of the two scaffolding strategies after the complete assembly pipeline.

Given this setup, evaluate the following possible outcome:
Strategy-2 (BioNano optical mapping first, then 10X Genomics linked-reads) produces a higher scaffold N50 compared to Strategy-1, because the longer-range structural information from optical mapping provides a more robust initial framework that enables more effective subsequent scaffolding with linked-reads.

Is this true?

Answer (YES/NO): YES